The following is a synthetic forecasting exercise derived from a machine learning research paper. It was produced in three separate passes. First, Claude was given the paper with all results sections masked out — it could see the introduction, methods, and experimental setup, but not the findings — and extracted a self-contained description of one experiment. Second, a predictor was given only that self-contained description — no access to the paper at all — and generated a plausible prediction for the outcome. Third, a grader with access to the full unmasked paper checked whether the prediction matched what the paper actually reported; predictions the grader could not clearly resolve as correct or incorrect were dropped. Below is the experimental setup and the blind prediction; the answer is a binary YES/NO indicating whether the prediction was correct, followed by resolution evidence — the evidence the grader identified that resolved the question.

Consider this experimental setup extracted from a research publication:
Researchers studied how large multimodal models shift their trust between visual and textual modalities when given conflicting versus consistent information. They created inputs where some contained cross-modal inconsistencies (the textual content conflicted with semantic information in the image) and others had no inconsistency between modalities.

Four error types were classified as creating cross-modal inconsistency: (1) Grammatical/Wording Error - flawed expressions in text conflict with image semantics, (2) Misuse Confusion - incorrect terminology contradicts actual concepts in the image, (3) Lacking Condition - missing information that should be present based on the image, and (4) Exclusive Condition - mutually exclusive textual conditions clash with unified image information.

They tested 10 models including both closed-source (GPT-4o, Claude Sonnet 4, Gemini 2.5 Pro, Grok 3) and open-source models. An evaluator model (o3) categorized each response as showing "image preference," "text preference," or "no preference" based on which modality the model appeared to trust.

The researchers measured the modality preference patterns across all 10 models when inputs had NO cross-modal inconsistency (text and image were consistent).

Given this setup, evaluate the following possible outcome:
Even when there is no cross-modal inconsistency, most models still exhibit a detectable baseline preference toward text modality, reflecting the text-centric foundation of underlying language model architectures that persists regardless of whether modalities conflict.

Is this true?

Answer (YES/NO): YES